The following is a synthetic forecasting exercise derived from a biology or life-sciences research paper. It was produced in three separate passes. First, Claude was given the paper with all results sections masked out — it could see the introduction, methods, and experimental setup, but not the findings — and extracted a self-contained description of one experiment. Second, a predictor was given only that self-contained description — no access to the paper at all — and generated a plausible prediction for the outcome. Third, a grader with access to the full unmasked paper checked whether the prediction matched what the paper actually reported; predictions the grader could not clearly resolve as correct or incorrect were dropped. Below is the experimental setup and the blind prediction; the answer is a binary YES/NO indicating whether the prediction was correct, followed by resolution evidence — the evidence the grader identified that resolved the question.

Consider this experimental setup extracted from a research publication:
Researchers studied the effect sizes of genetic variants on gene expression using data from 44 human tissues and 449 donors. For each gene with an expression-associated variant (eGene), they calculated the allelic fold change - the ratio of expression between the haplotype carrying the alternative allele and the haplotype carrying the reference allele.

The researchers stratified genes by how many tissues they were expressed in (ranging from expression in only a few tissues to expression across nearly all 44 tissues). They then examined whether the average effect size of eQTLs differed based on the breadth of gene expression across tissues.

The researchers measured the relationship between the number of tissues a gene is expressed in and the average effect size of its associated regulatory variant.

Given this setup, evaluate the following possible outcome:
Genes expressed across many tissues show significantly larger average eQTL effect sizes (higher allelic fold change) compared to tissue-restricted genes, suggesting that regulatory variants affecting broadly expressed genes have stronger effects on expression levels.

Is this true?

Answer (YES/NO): NO